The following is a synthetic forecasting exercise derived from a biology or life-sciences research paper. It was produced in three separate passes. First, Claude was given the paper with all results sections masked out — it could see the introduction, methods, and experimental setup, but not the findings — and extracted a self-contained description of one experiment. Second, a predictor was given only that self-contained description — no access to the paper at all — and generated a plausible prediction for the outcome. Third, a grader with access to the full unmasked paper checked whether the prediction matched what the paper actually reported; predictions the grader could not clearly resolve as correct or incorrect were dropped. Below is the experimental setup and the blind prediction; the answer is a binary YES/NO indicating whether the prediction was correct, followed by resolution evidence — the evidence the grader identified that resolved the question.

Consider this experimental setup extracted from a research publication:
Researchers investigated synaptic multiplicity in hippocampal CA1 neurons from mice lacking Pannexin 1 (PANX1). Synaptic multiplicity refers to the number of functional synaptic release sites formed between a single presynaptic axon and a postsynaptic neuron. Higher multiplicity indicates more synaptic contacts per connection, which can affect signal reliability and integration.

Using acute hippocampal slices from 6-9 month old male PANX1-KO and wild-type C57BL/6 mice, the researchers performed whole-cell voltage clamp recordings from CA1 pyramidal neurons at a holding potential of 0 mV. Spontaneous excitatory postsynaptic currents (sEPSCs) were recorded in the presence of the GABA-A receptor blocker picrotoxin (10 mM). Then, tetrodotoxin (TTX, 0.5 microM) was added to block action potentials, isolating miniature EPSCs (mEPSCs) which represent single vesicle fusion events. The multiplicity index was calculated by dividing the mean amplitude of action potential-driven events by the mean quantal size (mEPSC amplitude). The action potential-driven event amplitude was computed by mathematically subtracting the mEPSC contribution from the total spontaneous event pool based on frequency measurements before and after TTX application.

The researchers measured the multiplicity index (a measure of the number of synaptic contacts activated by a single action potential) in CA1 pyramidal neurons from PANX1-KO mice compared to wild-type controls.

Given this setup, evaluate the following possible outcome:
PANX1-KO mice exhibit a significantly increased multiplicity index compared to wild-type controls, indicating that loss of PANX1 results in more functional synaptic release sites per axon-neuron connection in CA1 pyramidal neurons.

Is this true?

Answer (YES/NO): NO